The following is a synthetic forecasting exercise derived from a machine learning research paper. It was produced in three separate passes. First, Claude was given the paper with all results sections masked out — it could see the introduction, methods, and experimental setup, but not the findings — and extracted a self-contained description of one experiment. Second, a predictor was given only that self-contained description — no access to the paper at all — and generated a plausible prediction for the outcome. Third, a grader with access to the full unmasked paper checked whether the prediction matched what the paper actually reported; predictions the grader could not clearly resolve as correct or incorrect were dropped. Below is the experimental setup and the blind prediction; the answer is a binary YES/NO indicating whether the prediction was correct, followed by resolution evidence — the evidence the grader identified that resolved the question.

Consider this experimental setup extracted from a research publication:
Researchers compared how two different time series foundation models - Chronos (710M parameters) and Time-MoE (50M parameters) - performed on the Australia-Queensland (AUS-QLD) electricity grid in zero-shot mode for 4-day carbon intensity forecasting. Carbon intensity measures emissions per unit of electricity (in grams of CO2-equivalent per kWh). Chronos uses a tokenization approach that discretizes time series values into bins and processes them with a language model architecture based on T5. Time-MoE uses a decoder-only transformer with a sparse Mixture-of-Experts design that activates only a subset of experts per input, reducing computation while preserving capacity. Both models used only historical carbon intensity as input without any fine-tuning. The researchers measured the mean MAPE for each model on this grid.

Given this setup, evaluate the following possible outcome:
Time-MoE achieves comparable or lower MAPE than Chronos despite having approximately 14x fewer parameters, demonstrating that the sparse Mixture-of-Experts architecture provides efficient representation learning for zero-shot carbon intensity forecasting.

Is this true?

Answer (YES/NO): YES